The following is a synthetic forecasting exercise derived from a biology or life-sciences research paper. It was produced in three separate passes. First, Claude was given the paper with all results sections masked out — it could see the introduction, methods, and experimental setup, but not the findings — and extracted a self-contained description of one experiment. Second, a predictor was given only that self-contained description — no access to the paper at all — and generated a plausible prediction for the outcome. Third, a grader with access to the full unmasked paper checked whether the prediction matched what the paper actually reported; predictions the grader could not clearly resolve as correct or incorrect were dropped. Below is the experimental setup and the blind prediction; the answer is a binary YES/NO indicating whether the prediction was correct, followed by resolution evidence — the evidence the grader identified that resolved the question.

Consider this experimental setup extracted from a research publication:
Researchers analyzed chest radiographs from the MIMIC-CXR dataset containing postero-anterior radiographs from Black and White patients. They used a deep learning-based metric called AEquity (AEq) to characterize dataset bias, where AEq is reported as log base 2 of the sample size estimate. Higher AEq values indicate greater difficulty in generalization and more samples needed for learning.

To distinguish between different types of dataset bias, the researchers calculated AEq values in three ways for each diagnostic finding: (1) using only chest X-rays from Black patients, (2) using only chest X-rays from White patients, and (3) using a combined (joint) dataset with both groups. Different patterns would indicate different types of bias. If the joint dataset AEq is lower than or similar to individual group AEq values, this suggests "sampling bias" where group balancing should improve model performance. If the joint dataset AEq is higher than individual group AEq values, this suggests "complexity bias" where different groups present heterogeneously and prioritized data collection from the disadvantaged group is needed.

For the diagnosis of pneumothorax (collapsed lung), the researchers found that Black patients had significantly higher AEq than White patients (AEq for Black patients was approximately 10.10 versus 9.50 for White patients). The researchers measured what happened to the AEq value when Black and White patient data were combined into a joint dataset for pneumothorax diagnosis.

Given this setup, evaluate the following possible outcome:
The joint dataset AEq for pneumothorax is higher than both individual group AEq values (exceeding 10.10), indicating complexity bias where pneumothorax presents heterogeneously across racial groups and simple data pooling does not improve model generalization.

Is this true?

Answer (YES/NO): NO